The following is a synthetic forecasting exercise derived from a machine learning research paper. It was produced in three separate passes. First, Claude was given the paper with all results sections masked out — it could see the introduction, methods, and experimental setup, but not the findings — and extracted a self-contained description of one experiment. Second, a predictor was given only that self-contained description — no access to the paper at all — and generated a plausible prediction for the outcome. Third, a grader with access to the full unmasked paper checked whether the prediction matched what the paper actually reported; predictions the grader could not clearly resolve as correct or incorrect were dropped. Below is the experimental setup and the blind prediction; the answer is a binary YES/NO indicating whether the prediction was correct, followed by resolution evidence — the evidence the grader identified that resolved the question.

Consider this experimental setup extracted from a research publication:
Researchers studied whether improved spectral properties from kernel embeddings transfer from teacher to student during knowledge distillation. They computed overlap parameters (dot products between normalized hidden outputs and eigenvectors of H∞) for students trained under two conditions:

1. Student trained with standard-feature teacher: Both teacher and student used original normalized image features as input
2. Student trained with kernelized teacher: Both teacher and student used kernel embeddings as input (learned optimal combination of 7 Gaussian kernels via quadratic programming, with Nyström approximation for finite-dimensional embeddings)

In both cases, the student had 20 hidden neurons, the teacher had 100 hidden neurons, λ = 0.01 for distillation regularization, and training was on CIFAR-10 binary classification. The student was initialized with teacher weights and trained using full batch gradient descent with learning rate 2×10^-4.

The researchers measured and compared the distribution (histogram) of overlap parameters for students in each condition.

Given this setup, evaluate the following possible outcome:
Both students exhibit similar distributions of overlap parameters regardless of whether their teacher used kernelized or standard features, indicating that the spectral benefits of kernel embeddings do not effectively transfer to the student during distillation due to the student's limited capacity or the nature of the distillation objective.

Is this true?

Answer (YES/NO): NO